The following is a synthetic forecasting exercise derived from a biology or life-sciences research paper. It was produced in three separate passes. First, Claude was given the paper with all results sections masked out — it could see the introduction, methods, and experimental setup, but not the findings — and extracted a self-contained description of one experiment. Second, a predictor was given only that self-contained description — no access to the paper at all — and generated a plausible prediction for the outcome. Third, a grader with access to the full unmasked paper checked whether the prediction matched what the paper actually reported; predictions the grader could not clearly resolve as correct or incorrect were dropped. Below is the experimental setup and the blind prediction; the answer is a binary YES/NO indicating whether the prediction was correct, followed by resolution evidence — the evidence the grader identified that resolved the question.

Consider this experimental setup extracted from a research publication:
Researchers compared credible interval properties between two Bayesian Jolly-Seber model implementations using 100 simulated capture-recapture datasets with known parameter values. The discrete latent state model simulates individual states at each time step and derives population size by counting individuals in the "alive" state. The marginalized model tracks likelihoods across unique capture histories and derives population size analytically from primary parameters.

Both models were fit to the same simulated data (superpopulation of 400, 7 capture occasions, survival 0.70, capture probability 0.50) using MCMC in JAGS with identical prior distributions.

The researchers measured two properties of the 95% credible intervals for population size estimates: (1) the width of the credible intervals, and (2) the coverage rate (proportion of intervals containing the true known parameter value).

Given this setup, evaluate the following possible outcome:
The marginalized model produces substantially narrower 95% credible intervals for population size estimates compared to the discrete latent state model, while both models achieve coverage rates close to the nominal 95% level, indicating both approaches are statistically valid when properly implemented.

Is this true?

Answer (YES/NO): NO